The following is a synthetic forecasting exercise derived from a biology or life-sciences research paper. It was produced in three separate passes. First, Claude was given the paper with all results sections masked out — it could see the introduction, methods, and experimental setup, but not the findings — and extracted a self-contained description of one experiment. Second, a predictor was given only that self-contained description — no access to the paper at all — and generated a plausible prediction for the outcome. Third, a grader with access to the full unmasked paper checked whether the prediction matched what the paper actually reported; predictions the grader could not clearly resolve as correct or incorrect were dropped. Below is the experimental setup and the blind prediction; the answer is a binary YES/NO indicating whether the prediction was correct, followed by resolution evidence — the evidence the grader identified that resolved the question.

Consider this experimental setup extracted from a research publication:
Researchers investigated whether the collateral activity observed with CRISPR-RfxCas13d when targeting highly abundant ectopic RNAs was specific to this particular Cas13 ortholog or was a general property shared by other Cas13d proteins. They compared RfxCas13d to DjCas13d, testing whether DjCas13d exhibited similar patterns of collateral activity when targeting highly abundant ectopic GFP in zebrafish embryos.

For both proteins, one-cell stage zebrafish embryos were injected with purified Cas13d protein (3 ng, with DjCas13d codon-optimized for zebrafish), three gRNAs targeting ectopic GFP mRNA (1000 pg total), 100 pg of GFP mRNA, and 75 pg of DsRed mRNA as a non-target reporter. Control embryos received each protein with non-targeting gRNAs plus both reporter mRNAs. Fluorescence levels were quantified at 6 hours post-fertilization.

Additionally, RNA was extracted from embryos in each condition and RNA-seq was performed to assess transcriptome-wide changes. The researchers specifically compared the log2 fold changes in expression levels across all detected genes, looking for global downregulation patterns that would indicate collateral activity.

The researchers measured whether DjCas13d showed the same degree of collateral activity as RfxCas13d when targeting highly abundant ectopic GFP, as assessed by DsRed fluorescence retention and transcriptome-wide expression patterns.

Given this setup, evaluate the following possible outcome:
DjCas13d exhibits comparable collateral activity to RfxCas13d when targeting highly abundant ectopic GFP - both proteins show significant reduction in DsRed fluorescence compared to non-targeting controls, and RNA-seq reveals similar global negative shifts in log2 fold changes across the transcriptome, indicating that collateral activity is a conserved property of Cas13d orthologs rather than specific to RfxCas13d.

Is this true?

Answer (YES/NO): NO